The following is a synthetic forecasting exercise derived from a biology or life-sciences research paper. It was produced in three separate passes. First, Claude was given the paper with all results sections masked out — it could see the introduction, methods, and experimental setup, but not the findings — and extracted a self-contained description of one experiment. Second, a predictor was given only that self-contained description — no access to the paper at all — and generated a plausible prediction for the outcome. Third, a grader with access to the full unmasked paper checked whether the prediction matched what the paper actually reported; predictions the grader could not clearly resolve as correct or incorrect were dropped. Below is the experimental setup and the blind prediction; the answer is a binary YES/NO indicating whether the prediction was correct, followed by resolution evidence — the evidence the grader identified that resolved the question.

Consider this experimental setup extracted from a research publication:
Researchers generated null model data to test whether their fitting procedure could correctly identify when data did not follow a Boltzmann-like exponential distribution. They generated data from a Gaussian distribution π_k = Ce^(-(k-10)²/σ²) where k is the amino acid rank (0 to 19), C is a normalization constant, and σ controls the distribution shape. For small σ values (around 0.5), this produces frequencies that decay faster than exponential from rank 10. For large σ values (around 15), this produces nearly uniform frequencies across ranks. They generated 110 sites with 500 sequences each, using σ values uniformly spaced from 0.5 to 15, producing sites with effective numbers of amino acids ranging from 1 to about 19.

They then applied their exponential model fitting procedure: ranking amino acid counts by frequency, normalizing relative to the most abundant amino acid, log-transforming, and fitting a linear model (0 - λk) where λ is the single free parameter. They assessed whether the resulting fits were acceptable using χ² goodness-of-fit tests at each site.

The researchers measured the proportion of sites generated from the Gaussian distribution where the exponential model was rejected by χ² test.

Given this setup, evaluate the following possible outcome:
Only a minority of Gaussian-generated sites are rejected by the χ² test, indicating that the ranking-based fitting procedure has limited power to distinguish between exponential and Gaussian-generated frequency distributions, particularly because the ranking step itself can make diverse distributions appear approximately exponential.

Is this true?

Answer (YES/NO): NO